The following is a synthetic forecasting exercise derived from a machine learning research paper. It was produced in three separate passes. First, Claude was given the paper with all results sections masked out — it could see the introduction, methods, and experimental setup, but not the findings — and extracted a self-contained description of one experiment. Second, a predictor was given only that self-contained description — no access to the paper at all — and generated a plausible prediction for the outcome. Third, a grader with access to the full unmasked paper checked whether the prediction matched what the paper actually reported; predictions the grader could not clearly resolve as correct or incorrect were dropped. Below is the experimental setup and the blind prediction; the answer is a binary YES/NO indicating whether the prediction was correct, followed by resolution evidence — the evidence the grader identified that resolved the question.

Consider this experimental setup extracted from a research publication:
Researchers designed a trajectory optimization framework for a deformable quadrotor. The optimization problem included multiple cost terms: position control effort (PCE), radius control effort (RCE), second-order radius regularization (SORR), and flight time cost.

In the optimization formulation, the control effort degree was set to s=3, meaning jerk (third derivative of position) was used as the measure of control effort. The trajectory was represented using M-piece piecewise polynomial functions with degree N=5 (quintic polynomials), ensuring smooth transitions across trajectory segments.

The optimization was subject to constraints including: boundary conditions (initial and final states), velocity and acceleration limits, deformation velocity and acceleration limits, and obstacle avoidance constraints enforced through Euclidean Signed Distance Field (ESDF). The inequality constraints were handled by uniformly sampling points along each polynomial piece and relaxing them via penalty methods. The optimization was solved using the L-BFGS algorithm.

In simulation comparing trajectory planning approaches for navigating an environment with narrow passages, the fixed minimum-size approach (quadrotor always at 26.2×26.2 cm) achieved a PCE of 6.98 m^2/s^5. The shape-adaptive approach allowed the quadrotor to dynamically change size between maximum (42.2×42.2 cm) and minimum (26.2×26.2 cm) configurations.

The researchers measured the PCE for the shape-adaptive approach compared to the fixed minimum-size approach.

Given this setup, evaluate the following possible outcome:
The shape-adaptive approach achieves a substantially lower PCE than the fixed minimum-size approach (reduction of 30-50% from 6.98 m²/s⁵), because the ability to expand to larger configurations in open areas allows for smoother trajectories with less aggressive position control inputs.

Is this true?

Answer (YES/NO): NO